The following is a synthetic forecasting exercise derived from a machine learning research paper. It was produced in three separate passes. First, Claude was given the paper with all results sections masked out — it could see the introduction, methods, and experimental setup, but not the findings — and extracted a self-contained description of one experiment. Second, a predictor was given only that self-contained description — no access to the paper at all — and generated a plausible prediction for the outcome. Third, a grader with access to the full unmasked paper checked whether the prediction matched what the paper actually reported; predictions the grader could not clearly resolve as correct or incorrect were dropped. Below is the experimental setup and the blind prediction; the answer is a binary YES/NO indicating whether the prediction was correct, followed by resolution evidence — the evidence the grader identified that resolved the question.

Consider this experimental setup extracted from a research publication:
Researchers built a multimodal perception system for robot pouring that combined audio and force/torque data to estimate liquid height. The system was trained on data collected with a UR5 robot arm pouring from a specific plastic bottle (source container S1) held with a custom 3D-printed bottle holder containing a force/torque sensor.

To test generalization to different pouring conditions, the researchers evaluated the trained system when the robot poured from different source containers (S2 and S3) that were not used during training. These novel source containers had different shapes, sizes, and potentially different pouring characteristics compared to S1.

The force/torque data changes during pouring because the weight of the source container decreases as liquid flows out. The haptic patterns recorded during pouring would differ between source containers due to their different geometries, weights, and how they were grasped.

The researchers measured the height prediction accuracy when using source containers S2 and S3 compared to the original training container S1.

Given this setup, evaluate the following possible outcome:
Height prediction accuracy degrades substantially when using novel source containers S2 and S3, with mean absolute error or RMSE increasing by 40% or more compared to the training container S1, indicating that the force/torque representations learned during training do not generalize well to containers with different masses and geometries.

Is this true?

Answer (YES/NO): NO